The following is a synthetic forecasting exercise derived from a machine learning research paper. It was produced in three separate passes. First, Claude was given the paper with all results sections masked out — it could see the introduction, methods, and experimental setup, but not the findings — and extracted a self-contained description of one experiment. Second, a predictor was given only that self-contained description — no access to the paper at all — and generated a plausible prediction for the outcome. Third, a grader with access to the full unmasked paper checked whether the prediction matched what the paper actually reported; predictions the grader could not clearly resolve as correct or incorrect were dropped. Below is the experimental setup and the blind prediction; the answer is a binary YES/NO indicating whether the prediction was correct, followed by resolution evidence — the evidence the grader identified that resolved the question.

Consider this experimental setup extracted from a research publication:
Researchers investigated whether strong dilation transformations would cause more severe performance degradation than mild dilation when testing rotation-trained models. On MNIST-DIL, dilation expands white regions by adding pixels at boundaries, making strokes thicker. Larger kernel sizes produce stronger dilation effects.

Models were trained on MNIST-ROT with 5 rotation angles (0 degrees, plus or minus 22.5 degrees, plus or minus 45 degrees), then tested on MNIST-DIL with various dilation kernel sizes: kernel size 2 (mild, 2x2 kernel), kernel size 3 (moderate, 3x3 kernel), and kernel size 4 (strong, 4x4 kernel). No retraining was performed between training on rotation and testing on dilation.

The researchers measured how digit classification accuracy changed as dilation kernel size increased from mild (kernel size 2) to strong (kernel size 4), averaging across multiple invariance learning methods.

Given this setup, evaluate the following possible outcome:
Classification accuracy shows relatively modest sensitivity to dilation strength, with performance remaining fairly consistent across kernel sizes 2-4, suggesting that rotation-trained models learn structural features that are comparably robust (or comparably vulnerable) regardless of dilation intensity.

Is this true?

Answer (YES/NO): NO